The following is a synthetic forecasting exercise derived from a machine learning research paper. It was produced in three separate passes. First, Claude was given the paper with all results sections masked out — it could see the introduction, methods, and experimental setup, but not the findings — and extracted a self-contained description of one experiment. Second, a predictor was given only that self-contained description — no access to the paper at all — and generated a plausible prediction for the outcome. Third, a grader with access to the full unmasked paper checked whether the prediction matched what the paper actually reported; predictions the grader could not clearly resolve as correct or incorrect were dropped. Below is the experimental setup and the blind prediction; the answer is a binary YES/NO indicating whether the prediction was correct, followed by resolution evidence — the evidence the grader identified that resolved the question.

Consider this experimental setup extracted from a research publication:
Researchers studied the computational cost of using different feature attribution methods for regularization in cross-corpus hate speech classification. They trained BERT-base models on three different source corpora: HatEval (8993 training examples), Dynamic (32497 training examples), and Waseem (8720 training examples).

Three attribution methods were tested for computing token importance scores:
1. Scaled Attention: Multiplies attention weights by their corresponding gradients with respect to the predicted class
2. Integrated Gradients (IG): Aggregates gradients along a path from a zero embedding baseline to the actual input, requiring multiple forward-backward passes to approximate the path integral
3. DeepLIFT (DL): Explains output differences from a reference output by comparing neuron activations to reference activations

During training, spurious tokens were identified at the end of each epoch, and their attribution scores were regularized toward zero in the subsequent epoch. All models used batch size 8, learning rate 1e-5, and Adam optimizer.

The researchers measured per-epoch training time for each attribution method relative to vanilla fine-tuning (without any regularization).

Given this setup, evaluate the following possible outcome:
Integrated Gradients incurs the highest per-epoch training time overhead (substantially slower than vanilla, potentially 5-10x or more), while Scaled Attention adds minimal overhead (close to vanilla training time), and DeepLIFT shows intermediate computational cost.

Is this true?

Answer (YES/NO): YES